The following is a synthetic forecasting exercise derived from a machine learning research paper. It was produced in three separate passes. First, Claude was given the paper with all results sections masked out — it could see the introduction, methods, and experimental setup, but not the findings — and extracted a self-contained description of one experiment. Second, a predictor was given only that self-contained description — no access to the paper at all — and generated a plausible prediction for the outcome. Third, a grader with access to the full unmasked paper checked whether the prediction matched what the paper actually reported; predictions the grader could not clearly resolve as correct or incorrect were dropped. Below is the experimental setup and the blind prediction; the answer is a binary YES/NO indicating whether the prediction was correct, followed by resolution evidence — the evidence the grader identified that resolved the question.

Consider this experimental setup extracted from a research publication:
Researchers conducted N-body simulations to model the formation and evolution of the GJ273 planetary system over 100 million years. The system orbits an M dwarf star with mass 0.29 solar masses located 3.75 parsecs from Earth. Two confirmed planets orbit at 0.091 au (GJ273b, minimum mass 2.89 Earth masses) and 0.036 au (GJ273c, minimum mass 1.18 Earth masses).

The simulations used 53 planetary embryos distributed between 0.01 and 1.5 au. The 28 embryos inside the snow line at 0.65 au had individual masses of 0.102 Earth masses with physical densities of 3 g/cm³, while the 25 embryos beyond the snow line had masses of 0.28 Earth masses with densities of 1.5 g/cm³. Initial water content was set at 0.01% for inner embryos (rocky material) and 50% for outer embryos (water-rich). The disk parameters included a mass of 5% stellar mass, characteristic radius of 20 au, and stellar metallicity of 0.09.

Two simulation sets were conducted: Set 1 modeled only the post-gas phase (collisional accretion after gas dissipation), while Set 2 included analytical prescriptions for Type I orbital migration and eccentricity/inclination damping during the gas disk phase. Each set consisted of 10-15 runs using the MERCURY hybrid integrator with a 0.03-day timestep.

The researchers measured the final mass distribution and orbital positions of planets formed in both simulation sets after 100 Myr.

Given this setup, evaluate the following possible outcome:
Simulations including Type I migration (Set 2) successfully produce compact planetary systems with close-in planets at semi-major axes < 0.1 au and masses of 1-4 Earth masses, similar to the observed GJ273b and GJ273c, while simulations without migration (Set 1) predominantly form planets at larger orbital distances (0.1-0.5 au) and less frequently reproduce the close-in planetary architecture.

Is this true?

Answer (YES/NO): YES